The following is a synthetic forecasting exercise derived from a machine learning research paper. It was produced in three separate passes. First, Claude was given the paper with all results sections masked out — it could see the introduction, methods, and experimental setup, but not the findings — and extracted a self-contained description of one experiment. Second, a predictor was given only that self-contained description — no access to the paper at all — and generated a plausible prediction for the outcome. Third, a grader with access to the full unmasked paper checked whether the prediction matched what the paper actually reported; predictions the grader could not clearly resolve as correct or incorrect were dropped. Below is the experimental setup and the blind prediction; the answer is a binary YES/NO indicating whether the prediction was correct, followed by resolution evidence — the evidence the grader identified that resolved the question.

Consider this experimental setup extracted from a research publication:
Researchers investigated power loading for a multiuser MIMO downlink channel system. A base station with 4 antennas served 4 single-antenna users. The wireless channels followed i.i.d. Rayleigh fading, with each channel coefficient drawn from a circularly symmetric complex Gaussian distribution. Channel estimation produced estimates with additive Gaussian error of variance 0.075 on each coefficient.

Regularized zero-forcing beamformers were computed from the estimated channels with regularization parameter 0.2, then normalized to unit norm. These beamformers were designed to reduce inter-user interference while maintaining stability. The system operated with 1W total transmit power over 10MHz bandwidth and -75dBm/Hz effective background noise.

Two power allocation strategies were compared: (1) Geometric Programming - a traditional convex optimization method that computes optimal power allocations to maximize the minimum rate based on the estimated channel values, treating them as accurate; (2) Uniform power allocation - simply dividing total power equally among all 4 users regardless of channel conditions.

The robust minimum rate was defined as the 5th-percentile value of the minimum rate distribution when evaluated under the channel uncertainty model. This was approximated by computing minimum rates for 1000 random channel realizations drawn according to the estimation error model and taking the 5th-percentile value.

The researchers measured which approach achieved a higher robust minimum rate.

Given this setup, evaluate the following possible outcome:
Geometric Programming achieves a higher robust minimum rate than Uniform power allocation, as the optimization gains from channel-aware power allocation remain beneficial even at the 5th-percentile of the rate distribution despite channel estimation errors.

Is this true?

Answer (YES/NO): NO